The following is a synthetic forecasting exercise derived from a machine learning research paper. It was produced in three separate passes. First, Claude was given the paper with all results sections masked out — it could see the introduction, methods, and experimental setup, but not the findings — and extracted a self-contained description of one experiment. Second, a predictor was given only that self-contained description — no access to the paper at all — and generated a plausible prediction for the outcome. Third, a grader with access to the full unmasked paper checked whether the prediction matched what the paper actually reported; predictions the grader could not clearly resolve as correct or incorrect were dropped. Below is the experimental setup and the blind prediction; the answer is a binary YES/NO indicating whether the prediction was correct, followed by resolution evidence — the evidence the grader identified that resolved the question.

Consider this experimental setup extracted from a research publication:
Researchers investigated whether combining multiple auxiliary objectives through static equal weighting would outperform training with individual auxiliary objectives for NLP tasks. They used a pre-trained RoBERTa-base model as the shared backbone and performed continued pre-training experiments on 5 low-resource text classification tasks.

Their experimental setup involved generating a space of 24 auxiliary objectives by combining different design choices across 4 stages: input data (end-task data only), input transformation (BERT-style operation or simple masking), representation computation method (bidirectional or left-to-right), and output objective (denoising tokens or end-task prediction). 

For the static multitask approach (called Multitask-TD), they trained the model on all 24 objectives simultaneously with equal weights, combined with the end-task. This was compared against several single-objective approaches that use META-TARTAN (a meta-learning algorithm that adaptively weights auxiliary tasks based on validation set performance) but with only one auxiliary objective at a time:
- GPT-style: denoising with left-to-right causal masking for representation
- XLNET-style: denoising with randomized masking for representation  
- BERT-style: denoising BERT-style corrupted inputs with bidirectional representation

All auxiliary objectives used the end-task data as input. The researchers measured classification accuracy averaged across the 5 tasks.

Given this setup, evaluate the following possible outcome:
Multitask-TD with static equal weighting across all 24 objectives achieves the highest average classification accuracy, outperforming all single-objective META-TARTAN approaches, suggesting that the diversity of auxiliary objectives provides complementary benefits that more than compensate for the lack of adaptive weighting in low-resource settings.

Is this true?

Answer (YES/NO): NO